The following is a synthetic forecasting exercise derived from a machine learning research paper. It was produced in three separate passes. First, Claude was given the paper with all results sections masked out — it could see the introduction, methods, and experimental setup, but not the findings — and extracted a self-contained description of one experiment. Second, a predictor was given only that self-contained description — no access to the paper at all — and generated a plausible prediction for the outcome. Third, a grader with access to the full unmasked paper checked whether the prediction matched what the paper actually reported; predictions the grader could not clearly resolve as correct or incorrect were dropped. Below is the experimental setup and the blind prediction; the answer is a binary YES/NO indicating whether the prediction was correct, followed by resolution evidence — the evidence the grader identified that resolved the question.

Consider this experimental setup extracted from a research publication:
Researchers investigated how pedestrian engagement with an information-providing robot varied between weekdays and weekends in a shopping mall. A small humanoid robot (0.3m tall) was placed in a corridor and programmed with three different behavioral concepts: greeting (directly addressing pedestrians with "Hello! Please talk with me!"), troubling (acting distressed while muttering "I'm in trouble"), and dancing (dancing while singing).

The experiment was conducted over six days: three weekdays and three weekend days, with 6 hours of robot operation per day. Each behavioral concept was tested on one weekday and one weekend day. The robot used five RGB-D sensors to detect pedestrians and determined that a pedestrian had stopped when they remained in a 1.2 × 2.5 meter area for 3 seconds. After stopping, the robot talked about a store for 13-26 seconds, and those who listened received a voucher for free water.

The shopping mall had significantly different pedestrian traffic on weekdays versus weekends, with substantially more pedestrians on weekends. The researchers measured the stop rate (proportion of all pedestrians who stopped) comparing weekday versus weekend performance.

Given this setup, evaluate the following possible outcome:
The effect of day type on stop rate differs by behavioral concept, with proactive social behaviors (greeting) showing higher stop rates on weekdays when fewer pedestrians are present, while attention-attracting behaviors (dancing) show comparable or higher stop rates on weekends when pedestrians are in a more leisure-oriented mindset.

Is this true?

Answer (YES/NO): NO